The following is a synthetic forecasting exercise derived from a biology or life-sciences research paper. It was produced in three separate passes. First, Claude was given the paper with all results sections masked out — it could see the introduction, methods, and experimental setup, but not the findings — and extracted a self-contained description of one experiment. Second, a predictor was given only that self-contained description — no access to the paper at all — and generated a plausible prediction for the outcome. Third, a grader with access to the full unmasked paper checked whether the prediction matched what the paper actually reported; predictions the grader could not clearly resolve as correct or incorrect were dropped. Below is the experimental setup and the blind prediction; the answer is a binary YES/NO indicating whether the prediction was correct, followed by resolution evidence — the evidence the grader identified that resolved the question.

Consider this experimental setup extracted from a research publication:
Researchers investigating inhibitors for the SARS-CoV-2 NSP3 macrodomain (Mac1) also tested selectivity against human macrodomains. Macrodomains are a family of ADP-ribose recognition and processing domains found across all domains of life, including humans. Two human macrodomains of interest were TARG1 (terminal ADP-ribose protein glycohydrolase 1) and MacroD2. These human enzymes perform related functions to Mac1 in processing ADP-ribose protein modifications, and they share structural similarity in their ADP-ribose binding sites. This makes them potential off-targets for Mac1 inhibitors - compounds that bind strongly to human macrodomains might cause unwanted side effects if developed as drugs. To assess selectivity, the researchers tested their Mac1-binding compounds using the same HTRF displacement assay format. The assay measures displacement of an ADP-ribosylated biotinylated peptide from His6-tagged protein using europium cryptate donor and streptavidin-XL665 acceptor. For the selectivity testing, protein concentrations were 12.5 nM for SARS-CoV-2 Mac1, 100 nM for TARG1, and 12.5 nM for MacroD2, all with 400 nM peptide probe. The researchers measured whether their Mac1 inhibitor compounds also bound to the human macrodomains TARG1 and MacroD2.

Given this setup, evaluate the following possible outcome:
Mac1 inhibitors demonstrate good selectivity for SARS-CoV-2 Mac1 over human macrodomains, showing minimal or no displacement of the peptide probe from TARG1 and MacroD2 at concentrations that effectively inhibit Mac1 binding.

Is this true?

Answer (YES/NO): YES